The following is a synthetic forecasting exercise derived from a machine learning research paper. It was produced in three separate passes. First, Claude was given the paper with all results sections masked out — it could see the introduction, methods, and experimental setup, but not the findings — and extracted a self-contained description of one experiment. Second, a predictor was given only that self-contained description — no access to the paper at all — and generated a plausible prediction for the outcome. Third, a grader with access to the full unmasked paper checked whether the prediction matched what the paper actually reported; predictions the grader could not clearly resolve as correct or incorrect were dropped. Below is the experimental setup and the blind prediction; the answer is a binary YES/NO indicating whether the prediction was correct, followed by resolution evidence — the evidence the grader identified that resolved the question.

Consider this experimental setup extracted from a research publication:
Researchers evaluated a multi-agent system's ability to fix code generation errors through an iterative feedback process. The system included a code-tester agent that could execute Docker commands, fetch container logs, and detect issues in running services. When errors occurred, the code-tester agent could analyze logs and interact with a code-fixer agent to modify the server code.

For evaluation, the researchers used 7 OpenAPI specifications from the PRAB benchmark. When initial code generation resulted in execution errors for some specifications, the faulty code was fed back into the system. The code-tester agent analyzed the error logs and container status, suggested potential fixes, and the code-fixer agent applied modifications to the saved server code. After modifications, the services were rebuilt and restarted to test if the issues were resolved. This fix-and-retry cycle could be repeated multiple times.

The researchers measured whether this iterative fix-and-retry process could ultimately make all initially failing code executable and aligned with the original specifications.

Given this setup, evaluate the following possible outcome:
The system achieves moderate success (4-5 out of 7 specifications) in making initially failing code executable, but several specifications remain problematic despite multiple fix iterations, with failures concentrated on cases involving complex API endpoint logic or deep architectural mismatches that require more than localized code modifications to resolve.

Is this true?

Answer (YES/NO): NO